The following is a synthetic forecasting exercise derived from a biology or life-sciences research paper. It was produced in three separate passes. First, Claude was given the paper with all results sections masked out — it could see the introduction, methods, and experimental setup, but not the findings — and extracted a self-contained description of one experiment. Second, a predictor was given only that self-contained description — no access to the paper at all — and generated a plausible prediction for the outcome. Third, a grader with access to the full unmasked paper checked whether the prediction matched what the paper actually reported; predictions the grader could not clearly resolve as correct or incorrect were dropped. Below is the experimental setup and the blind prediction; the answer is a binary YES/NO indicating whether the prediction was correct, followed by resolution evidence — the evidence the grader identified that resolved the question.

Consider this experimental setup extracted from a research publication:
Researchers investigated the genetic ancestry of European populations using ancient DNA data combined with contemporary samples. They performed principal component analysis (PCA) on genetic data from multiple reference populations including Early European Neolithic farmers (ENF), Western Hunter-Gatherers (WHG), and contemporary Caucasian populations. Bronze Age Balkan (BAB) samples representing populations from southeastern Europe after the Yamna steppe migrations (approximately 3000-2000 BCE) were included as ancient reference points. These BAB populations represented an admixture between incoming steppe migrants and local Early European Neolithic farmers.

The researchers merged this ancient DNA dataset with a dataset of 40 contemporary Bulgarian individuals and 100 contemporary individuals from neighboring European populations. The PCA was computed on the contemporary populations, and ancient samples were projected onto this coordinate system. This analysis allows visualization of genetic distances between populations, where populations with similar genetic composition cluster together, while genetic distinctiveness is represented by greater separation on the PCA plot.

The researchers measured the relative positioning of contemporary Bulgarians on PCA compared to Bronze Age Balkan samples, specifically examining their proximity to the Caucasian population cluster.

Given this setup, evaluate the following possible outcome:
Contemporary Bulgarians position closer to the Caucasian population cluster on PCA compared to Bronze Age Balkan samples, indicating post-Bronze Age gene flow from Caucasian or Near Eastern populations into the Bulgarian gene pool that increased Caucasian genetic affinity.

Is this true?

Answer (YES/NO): YES